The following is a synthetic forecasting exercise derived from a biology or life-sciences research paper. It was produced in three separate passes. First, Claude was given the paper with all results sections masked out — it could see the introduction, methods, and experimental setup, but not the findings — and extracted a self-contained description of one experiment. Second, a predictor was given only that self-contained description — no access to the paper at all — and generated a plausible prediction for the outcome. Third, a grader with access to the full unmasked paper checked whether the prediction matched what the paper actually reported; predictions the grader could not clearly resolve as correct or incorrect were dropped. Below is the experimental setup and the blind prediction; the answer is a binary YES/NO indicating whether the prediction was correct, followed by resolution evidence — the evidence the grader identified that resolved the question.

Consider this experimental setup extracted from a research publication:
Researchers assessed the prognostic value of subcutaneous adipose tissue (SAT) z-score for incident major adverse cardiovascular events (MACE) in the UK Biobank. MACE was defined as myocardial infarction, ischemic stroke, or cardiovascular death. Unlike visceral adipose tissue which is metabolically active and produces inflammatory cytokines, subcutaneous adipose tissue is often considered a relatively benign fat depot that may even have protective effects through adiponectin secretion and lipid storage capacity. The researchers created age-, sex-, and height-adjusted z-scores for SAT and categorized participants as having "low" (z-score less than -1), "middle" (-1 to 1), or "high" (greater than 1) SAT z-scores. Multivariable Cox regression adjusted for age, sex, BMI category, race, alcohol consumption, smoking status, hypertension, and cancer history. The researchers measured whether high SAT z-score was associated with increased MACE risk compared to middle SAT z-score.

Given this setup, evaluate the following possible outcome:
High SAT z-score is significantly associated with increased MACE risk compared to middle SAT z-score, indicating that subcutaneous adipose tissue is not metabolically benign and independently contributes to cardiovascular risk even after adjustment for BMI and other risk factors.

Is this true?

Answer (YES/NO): NO